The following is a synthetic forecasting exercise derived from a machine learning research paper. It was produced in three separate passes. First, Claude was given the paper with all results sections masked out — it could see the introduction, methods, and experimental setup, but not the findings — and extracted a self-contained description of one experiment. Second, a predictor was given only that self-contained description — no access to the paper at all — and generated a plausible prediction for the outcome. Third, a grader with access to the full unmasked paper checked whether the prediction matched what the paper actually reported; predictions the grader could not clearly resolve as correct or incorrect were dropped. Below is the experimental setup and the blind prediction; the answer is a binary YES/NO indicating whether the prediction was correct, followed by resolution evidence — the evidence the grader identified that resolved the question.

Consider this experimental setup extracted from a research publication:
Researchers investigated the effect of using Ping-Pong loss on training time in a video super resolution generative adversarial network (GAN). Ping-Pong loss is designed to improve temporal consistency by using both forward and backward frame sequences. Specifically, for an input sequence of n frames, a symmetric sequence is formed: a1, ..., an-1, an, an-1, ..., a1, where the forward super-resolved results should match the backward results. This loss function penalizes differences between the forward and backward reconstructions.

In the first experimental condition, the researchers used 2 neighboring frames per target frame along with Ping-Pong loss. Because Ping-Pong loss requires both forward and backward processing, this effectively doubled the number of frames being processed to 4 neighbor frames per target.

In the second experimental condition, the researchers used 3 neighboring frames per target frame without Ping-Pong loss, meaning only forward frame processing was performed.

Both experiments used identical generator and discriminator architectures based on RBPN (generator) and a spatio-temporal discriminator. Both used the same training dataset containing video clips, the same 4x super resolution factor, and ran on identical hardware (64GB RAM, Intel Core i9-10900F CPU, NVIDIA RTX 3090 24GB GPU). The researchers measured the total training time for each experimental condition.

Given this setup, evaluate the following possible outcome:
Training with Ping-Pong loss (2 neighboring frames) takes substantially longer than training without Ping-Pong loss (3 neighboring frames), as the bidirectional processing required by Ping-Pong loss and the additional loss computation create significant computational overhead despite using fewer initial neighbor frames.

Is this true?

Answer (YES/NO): YES